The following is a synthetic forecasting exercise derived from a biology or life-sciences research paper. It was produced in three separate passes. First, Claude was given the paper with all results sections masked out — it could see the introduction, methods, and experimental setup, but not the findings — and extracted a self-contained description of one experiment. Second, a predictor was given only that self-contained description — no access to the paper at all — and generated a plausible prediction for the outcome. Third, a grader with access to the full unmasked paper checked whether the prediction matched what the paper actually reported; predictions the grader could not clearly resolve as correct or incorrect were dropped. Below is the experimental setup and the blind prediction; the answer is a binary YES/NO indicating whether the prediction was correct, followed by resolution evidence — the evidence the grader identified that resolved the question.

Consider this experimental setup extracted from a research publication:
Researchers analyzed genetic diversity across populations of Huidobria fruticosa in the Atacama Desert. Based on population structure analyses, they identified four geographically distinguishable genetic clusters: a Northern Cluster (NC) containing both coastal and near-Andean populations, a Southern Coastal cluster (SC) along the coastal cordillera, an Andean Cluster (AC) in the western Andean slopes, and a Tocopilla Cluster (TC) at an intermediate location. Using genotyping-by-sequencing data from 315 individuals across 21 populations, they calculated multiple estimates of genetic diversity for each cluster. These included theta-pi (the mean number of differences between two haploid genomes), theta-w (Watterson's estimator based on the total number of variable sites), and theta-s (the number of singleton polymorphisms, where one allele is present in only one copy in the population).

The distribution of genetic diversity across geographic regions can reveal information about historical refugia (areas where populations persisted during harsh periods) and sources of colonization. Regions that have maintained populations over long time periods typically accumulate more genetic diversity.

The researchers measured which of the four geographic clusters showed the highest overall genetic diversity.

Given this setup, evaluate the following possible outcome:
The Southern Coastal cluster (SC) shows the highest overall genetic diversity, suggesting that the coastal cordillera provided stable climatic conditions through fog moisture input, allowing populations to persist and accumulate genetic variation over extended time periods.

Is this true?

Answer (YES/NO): YES